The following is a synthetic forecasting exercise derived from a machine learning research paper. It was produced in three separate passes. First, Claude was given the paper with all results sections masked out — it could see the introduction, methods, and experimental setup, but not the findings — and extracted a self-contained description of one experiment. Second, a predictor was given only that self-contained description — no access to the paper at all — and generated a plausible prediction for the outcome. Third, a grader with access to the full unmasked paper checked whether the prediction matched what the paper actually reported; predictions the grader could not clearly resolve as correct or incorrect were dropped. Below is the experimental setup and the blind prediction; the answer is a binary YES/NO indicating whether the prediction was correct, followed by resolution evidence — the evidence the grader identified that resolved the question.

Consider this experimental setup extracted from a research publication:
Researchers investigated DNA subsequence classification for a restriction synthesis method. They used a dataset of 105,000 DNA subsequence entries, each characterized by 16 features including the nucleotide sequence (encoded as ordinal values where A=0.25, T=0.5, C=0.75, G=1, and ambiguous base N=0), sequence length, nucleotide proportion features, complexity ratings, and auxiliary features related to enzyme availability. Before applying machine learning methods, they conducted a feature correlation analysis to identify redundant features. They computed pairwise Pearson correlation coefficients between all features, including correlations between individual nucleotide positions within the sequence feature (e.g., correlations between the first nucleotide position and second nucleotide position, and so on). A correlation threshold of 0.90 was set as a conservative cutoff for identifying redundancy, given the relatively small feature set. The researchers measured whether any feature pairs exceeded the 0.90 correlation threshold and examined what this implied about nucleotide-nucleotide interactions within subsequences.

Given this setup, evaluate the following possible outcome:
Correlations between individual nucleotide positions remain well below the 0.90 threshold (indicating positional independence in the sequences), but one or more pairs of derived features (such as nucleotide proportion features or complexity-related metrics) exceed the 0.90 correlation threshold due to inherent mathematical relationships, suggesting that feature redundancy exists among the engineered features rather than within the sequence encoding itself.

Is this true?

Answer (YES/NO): NO